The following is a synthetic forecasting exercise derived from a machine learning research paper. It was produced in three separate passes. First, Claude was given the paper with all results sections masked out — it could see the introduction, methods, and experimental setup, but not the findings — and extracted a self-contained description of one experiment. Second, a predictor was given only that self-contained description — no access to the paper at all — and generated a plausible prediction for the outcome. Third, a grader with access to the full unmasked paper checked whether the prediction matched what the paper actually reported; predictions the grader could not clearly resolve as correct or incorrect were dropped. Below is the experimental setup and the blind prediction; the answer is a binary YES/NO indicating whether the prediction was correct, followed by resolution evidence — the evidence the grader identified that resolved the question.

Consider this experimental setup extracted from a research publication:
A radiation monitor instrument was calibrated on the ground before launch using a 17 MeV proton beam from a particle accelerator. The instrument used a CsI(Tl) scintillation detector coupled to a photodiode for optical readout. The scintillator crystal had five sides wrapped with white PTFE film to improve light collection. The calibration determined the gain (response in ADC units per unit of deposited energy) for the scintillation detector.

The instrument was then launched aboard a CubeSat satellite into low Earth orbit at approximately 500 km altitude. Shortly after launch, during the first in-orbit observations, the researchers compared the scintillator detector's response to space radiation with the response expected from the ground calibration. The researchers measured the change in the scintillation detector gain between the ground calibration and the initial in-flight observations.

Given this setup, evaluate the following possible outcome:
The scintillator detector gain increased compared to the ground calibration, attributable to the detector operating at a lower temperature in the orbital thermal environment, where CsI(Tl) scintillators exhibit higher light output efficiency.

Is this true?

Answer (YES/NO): NO